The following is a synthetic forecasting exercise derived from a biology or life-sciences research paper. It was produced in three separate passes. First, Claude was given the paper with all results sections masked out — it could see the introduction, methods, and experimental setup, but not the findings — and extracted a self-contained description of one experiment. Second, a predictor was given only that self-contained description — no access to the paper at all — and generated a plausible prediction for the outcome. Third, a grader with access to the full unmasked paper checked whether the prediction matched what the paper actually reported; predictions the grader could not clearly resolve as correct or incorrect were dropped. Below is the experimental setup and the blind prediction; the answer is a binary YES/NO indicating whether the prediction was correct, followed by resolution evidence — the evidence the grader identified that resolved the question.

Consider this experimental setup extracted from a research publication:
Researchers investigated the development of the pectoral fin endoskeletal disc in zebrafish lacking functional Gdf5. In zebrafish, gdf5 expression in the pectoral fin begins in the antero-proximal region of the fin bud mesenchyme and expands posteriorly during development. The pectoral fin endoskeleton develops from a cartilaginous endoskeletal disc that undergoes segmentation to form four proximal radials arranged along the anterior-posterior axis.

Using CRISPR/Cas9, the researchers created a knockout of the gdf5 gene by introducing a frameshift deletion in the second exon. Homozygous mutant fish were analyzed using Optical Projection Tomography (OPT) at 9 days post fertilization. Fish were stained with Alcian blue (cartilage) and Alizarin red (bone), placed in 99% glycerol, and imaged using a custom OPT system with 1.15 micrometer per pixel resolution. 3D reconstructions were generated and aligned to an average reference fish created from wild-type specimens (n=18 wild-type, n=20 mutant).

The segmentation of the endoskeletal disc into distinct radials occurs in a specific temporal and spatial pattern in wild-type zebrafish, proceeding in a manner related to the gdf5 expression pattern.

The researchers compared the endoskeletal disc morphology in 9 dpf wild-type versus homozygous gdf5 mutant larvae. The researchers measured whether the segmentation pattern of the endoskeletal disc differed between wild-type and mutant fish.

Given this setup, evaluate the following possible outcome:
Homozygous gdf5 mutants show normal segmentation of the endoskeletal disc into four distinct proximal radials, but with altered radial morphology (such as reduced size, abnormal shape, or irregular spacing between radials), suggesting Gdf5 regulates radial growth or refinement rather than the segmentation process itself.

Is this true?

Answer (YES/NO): NO